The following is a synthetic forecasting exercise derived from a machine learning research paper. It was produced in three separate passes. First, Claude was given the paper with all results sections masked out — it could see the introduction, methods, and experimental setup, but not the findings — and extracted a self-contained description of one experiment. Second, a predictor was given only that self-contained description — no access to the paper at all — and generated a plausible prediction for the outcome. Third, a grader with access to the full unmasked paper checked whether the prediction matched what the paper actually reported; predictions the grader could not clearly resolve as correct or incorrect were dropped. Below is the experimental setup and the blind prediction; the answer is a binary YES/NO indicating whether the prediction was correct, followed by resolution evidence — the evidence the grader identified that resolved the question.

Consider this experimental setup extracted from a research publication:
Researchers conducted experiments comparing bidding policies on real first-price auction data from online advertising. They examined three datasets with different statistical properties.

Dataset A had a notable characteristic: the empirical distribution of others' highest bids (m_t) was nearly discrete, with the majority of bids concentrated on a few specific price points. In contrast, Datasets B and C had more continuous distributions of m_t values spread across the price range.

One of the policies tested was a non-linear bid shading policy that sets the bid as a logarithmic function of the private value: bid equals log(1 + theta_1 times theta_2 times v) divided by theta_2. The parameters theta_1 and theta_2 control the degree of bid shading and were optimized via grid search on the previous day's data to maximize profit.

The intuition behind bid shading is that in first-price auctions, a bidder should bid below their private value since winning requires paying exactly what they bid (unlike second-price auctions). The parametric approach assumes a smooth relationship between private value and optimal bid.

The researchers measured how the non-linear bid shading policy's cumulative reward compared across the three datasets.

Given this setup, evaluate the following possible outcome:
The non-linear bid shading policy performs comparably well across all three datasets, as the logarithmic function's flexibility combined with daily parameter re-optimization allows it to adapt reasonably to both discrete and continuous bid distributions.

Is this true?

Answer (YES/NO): NO